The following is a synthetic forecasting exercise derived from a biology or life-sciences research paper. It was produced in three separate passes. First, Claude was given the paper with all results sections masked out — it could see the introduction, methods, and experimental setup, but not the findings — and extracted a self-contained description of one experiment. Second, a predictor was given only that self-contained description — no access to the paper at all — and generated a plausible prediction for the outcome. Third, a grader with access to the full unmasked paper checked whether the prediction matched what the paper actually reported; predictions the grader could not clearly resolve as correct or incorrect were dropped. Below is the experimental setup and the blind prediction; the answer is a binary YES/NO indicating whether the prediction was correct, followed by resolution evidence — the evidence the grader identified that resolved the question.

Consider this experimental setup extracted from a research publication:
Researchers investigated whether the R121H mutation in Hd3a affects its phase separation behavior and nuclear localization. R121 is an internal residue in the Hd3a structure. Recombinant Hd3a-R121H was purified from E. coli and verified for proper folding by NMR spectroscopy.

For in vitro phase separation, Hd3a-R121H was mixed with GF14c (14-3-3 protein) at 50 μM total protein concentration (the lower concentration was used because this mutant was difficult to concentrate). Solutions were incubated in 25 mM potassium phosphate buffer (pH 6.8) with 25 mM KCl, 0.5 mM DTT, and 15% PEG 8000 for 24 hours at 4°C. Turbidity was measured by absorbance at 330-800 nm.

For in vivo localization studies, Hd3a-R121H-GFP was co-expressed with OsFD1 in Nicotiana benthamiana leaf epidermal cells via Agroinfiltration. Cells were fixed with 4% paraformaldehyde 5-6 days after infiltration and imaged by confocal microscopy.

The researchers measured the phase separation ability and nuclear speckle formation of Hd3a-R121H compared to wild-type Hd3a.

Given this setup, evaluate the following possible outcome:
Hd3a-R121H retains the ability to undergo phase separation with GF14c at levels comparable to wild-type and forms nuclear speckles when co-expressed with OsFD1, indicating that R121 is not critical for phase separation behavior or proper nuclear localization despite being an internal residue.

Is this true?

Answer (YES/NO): NO